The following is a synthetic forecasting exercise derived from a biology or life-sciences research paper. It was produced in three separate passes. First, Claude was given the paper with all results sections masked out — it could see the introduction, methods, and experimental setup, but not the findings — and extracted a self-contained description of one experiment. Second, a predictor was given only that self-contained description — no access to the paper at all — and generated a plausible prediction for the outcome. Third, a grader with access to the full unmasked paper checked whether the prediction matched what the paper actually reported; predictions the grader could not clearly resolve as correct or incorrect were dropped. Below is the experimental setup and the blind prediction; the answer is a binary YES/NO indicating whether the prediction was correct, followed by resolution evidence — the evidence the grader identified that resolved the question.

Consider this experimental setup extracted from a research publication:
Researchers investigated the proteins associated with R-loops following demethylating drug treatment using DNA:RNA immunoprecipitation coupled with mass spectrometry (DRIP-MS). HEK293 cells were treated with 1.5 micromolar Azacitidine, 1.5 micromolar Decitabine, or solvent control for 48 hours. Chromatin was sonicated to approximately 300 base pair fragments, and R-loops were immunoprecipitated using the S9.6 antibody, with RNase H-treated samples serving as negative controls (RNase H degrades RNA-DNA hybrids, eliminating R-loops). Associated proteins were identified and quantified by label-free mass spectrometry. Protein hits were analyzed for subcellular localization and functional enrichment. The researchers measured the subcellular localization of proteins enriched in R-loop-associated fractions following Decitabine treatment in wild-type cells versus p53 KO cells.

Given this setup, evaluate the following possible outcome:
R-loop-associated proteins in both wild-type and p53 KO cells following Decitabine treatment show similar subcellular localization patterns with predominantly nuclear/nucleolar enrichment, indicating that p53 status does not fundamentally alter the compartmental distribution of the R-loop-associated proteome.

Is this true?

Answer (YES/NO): YES